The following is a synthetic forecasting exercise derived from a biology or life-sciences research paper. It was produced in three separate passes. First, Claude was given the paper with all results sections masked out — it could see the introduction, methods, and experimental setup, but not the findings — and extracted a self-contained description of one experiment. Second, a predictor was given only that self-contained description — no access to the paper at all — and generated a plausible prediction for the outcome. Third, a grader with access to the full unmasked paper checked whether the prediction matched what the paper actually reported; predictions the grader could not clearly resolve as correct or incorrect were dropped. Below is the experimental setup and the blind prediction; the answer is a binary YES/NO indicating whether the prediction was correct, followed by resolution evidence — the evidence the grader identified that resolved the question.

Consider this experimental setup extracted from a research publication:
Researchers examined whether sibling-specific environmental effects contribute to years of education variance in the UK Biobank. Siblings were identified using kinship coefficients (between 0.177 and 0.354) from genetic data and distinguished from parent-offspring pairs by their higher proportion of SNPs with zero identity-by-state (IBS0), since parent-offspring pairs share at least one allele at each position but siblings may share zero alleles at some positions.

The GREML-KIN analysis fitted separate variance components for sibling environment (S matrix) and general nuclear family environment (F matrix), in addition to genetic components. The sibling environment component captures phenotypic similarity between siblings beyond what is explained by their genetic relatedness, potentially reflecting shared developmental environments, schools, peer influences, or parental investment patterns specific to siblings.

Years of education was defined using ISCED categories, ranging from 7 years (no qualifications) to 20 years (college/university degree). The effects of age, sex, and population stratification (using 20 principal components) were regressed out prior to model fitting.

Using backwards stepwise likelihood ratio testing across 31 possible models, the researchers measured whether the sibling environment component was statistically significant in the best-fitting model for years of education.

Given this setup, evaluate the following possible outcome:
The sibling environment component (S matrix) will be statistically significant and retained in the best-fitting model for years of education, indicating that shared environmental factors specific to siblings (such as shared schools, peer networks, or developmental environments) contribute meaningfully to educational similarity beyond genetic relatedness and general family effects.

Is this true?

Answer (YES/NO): NO